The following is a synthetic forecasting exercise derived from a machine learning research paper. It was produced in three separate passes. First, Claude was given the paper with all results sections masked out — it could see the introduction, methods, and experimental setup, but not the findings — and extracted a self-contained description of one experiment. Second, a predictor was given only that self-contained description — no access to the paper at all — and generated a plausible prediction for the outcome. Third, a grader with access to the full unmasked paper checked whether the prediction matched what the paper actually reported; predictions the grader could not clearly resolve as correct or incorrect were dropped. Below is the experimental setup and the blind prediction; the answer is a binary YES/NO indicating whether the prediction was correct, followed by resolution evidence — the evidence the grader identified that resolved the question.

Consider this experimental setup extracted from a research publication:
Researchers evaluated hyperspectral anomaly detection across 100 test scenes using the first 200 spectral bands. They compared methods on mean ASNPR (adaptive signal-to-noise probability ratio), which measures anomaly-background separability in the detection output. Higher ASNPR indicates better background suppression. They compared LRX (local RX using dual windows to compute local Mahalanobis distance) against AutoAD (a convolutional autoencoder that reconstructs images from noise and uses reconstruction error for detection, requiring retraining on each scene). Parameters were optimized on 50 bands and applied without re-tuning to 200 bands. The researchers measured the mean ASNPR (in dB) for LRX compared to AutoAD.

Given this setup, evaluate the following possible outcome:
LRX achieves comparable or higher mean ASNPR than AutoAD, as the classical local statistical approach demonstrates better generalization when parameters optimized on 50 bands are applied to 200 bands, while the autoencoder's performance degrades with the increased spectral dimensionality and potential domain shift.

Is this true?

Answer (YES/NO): YES